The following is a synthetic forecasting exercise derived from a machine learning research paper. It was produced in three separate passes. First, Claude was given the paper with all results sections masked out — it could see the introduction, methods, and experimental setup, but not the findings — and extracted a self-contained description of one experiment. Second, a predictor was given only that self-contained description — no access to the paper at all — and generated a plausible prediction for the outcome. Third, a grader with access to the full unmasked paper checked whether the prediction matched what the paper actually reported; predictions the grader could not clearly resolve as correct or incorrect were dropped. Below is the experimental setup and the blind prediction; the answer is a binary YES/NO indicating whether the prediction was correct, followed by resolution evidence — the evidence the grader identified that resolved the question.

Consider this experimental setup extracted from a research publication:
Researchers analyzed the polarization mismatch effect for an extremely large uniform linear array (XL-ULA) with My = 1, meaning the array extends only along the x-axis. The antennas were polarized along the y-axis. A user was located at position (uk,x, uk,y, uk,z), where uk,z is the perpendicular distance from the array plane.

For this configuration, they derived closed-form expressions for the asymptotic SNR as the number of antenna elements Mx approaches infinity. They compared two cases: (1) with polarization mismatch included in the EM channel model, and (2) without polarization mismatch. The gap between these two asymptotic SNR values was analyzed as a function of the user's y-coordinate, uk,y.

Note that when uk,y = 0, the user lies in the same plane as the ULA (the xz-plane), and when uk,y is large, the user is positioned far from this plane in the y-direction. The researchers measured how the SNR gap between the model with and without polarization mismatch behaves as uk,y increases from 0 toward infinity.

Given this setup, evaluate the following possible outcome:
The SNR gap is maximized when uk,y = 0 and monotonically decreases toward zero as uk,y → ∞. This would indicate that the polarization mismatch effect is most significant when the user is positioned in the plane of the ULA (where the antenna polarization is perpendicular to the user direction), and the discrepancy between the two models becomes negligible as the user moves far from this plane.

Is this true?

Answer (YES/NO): NO